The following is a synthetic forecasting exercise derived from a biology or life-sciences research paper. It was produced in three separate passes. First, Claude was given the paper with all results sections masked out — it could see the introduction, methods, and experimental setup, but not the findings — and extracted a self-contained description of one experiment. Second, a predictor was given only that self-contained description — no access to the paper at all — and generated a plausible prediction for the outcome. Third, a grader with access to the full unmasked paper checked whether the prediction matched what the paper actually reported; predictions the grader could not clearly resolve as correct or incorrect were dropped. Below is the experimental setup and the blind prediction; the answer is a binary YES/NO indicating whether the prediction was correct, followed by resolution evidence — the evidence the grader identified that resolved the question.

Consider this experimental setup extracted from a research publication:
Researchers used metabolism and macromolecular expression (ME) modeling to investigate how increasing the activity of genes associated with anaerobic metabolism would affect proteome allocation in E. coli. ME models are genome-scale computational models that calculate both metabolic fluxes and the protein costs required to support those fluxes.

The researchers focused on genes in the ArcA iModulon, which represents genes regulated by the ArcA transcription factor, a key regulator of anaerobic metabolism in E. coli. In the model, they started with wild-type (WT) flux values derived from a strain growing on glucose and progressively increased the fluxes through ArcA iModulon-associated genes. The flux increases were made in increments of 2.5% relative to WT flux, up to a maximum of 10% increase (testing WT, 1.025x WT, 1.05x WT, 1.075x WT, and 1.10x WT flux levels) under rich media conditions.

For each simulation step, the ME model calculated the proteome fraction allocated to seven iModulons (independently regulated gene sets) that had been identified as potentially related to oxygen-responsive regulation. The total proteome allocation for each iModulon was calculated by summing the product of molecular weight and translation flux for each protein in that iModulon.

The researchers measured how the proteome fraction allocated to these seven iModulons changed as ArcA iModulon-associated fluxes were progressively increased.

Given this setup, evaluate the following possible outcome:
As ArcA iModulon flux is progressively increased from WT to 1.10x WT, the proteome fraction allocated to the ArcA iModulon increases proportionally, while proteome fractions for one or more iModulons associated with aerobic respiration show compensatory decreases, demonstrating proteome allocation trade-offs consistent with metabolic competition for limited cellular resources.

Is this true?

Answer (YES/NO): NO